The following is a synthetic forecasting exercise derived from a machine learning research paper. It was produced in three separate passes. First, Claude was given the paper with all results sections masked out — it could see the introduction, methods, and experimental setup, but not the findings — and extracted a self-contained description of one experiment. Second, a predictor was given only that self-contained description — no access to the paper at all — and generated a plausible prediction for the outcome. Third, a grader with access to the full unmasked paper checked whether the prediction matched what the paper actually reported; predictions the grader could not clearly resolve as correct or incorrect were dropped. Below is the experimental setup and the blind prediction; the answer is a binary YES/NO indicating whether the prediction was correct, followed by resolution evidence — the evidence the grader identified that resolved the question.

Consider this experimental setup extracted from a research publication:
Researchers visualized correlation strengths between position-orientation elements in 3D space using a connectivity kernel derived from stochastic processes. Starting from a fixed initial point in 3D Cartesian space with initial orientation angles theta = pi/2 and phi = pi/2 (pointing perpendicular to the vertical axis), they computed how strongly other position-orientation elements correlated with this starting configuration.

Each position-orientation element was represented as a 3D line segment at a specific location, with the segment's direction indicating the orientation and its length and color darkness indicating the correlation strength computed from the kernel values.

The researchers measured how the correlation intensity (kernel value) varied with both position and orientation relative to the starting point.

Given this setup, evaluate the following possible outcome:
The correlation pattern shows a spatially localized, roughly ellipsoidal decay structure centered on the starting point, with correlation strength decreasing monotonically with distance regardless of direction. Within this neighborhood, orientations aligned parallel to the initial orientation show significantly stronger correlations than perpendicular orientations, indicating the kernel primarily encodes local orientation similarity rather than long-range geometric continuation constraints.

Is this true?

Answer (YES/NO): NO